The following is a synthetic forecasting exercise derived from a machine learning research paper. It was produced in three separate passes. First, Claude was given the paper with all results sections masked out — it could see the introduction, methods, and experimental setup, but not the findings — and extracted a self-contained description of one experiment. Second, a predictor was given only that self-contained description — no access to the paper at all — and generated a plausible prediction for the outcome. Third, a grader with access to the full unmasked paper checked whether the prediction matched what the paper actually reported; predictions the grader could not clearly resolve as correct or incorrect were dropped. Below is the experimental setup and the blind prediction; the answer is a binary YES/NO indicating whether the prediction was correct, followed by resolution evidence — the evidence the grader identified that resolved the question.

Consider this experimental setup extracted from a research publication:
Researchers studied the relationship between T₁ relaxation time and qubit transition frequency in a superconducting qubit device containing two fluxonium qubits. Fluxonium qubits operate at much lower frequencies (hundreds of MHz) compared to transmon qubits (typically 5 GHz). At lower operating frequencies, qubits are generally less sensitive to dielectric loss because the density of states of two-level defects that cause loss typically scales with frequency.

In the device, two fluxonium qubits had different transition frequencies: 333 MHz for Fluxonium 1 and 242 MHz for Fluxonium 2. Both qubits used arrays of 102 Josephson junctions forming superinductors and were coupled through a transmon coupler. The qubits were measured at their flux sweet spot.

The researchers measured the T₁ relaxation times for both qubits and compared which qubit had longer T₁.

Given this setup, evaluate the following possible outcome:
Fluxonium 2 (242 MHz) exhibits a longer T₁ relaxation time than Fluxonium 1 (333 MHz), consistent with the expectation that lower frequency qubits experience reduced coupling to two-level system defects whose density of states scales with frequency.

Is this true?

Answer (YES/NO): YES